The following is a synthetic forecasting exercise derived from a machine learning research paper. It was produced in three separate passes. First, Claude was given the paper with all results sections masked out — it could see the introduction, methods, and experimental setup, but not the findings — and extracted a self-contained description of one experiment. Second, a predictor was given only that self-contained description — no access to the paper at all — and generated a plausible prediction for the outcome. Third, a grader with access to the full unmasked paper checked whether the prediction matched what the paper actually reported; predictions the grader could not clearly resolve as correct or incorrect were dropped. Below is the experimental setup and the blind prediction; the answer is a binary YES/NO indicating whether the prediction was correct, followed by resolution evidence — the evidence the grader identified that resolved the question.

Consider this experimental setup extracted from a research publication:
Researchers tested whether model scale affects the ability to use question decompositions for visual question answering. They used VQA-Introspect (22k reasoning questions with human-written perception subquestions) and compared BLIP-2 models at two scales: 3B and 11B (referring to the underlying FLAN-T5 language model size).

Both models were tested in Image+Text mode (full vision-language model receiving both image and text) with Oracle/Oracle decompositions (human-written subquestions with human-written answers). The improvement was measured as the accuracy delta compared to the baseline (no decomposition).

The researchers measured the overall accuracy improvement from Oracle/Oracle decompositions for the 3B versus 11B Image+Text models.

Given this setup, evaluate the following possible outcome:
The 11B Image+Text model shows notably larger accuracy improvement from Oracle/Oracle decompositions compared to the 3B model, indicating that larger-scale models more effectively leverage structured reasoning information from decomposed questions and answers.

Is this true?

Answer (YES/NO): NO